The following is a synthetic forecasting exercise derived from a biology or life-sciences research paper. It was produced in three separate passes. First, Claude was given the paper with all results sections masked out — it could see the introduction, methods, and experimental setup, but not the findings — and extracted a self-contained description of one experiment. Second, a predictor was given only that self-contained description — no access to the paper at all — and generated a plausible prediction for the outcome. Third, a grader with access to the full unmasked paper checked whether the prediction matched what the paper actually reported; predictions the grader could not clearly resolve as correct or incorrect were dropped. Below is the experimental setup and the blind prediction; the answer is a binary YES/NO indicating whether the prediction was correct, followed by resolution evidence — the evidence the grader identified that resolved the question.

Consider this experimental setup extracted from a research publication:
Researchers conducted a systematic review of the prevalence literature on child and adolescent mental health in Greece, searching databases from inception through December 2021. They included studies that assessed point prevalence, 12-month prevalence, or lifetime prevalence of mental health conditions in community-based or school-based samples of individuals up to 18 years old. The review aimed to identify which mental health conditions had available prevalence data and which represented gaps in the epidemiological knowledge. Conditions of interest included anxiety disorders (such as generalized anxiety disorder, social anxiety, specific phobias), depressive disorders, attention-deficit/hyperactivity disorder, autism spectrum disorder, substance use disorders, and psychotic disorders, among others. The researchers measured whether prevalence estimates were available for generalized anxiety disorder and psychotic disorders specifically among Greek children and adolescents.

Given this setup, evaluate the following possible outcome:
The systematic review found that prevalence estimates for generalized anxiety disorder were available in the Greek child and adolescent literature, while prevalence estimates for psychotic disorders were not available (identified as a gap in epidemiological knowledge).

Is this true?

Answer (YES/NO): NO